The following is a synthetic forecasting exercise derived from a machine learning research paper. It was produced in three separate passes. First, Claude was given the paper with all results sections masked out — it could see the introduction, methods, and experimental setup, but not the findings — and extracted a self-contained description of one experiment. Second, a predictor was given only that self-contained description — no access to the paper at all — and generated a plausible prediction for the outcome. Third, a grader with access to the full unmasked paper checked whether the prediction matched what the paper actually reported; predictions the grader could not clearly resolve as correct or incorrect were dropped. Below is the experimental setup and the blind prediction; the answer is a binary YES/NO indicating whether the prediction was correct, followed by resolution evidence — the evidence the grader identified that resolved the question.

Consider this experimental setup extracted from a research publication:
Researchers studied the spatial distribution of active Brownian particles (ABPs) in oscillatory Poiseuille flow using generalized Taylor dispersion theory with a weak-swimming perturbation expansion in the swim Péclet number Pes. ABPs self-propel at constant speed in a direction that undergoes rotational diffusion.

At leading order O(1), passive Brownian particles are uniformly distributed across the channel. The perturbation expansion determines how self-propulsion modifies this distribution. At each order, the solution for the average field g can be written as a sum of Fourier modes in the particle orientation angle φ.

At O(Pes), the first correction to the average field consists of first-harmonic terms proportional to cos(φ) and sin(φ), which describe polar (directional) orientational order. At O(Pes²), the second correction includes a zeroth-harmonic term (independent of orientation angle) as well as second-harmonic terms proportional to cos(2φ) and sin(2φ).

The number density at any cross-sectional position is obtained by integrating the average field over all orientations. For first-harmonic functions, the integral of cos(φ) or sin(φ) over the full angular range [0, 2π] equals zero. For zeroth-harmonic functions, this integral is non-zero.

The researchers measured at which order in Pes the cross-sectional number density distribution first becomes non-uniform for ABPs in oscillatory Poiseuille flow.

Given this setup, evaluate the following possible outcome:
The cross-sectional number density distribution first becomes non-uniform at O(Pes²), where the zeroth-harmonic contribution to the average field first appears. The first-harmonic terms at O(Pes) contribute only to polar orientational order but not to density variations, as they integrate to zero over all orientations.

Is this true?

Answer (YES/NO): YES